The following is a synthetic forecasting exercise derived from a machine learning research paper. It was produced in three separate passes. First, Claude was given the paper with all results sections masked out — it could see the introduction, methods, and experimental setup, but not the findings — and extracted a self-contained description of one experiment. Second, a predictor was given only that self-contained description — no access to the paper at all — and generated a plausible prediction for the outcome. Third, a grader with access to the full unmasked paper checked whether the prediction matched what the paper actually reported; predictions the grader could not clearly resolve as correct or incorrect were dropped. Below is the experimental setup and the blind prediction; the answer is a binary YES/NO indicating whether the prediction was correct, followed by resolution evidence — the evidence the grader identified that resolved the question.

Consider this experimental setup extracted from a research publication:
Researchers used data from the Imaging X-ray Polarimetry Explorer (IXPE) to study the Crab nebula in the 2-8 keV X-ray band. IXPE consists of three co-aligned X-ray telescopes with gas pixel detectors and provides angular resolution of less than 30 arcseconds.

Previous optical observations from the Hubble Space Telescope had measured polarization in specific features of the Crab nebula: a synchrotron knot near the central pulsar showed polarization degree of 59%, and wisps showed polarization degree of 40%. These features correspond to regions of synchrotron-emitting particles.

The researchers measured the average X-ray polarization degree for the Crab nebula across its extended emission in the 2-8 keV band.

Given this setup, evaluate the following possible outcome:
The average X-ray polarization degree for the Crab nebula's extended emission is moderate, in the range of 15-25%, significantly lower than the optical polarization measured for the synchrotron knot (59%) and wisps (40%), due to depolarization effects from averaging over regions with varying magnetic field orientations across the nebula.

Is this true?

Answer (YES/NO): YES